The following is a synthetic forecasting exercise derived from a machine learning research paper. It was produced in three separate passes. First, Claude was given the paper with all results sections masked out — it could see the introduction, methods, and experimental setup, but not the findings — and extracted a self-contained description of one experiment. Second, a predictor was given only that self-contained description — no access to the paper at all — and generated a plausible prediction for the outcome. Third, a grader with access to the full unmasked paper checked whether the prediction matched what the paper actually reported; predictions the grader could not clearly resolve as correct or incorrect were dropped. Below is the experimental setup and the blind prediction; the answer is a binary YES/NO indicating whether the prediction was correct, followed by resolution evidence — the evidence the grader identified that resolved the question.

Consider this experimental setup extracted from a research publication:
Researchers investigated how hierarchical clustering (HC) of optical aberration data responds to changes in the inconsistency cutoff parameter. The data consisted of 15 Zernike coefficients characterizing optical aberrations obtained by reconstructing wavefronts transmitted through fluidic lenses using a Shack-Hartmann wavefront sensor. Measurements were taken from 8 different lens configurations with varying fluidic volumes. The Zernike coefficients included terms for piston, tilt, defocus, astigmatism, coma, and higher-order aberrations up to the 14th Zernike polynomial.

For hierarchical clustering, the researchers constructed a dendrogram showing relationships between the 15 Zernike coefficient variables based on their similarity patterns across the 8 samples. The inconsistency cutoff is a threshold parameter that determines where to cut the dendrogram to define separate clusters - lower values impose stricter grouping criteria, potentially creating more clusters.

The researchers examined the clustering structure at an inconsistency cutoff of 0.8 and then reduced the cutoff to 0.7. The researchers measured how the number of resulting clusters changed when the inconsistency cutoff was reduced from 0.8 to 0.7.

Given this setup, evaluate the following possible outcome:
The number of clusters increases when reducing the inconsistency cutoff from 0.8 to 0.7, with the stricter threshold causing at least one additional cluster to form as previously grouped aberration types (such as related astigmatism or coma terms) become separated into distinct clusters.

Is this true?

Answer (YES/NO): YES